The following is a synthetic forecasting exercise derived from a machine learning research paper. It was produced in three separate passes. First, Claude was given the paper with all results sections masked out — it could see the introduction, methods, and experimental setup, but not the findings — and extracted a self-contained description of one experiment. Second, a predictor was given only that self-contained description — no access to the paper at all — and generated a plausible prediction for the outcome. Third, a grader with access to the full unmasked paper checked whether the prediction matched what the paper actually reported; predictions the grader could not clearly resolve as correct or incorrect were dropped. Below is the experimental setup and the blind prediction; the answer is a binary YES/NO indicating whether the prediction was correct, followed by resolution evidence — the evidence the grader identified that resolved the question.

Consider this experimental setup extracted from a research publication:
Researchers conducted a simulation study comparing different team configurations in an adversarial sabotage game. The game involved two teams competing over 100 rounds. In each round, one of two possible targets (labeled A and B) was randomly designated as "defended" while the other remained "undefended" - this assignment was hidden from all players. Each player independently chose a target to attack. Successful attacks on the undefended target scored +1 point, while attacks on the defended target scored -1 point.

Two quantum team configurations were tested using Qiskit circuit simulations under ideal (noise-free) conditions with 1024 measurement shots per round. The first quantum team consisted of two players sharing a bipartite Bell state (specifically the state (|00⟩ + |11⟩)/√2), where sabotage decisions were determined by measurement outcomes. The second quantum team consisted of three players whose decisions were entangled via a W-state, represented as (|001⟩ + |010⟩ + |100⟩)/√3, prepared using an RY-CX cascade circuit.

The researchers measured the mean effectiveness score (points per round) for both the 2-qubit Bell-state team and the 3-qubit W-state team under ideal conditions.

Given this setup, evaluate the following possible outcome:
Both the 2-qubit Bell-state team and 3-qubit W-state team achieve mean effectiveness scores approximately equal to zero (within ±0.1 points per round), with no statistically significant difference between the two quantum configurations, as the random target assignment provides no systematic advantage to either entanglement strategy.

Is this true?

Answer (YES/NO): NO